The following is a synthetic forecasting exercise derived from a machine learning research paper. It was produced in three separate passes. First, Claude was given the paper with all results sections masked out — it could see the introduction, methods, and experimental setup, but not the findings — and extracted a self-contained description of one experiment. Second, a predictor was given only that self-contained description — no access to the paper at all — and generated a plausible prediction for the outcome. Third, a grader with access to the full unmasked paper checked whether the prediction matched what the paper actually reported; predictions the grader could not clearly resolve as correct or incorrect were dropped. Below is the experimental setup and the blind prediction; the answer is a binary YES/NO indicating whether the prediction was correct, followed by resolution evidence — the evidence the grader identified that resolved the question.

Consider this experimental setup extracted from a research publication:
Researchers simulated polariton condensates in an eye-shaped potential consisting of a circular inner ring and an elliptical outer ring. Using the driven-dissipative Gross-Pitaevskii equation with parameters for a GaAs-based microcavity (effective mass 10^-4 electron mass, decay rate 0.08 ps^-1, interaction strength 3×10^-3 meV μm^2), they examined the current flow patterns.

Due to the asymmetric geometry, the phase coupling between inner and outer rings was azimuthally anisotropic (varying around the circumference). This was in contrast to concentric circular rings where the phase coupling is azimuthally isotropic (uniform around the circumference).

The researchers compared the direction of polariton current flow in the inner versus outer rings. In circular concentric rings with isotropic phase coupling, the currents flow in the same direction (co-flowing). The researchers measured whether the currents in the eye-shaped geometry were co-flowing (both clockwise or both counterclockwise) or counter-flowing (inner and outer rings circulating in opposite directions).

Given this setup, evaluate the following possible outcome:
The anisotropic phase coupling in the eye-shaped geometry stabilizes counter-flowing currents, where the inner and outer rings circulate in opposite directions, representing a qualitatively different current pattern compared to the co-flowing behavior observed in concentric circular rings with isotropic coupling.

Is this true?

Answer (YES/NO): YES